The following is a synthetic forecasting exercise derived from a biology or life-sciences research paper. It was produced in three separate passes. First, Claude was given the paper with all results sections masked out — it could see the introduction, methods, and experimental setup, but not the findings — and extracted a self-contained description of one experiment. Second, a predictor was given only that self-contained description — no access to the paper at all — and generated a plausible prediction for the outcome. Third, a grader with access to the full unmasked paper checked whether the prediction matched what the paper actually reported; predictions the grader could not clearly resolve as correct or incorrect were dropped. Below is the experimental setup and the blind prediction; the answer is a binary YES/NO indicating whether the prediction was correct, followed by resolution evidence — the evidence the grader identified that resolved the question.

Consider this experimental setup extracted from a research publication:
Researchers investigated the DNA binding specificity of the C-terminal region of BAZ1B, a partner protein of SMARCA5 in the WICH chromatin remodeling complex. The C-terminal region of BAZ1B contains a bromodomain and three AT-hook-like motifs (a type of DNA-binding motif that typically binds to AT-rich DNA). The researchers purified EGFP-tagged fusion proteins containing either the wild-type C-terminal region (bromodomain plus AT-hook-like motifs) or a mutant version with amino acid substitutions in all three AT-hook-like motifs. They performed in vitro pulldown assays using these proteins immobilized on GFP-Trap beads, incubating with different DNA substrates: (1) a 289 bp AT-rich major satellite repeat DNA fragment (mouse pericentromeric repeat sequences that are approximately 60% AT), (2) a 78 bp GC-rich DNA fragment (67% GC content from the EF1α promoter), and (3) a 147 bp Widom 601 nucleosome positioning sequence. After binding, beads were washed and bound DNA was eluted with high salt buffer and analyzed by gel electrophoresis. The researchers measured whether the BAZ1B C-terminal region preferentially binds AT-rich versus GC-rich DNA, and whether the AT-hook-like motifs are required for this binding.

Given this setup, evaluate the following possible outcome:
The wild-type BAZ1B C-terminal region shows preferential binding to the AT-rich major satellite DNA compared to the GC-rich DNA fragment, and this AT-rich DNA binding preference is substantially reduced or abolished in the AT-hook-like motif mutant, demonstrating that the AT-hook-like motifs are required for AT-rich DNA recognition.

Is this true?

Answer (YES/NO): YES